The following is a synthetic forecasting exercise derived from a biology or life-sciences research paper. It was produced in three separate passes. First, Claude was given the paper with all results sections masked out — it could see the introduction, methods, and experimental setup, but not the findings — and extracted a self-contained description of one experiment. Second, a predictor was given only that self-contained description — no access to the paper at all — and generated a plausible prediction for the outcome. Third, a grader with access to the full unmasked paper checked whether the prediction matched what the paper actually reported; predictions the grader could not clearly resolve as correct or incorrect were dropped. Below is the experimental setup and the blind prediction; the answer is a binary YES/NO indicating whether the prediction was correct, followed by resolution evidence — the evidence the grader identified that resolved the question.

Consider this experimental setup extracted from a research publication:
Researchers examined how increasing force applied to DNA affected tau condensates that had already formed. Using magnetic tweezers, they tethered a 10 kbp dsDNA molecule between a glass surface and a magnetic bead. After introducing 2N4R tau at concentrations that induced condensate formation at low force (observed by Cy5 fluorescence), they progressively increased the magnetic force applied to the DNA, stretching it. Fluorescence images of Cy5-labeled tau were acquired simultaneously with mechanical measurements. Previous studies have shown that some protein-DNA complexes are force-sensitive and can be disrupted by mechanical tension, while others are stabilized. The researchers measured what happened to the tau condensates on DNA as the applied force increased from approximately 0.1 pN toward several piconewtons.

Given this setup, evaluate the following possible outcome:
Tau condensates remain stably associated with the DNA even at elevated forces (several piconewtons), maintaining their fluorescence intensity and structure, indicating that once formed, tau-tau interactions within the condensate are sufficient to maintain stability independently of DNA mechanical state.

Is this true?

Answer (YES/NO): NO